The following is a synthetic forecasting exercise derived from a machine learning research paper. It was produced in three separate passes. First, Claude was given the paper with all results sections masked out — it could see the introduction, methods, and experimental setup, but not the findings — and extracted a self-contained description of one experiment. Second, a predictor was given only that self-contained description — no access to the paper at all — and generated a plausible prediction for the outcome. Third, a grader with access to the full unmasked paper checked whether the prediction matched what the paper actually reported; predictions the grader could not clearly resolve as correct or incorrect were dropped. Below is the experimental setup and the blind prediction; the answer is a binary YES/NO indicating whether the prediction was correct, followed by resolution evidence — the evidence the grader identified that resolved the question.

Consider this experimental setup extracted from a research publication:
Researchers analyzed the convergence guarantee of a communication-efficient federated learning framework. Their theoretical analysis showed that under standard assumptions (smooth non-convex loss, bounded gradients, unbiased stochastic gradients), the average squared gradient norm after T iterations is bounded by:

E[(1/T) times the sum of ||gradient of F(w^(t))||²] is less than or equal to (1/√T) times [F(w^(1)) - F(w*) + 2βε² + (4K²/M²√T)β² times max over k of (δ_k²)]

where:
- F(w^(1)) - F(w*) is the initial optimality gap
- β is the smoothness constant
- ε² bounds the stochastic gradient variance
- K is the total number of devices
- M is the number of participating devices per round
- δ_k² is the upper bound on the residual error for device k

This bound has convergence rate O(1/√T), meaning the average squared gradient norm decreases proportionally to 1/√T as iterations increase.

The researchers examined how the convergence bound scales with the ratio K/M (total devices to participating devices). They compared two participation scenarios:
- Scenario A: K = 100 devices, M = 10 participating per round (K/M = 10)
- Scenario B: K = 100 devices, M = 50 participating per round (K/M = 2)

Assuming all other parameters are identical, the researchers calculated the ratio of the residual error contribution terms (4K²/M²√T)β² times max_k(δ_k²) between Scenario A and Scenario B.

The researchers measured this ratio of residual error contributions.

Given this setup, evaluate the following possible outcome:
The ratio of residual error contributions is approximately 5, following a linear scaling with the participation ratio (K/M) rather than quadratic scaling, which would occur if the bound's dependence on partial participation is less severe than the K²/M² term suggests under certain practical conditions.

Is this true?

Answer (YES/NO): NO